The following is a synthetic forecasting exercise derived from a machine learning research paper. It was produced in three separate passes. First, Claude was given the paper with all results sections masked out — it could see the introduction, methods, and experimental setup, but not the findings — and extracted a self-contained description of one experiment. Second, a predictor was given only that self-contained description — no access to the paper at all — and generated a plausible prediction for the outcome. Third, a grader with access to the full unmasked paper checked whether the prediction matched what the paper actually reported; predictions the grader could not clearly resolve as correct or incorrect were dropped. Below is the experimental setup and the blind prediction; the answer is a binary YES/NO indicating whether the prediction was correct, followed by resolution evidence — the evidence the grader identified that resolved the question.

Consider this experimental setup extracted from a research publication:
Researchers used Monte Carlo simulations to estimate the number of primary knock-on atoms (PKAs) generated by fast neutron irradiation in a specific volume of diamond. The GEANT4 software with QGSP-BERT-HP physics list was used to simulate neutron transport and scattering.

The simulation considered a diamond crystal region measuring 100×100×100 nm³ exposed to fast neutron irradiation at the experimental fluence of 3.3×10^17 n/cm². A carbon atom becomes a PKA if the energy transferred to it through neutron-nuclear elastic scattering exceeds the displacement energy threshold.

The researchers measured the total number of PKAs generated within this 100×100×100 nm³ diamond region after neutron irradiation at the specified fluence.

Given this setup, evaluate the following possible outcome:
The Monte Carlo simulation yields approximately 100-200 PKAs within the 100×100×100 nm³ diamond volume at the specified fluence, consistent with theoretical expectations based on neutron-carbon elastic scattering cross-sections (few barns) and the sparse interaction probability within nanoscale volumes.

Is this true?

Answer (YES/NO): YES